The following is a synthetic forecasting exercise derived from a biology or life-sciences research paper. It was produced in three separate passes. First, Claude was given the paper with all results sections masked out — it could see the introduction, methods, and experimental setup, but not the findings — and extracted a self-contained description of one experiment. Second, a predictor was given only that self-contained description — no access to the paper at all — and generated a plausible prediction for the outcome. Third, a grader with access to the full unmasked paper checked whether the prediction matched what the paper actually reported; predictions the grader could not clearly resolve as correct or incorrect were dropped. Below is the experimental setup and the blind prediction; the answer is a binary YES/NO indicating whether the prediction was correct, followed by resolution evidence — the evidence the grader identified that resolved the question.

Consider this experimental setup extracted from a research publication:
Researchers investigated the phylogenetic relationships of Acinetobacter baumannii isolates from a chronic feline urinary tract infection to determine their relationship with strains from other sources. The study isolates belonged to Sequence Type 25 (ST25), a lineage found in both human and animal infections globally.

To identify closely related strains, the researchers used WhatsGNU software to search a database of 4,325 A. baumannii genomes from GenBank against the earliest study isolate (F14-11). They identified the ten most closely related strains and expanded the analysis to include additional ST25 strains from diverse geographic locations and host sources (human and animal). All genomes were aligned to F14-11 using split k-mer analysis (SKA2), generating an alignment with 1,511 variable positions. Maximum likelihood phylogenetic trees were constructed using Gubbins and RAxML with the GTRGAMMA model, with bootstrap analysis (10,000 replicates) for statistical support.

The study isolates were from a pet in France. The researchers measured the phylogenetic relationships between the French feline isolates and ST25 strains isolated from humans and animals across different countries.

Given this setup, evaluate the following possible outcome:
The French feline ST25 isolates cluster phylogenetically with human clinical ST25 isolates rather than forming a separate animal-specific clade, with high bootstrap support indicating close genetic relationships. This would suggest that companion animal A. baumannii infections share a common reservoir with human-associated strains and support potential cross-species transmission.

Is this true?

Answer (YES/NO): YES